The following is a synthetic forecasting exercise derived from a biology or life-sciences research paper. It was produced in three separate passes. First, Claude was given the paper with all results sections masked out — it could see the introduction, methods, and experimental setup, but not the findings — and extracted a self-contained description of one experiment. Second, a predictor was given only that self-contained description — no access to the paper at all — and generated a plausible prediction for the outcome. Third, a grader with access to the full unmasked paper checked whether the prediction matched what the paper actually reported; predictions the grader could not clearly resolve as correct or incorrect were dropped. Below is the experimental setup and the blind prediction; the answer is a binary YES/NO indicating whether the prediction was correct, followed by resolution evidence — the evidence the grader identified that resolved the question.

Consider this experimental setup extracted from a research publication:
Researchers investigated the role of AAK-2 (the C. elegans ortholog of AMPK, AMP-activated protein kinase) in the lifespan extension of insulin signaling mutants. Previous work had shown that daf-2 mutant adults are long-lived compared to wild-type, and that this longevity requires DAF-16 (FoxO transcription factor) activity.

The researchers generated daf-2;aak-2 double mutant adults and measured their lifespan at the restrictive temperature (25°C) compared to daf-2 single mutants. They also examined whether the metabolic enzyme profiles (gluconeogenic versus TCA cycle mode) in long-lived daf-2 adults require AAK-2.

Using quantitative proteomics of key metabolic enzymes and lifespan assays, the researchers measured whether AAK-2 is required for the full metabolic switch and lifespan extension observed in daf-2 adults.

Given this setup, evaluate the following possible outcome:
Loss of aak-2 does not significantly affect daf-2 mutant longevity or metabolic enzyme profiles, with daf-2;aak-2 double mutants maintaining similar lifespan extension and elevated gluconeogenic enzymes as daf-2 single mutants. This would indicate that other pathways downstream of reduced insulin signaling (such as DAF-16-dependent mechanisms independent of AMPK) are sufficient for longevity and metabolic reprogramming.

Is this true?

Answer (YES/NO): NO